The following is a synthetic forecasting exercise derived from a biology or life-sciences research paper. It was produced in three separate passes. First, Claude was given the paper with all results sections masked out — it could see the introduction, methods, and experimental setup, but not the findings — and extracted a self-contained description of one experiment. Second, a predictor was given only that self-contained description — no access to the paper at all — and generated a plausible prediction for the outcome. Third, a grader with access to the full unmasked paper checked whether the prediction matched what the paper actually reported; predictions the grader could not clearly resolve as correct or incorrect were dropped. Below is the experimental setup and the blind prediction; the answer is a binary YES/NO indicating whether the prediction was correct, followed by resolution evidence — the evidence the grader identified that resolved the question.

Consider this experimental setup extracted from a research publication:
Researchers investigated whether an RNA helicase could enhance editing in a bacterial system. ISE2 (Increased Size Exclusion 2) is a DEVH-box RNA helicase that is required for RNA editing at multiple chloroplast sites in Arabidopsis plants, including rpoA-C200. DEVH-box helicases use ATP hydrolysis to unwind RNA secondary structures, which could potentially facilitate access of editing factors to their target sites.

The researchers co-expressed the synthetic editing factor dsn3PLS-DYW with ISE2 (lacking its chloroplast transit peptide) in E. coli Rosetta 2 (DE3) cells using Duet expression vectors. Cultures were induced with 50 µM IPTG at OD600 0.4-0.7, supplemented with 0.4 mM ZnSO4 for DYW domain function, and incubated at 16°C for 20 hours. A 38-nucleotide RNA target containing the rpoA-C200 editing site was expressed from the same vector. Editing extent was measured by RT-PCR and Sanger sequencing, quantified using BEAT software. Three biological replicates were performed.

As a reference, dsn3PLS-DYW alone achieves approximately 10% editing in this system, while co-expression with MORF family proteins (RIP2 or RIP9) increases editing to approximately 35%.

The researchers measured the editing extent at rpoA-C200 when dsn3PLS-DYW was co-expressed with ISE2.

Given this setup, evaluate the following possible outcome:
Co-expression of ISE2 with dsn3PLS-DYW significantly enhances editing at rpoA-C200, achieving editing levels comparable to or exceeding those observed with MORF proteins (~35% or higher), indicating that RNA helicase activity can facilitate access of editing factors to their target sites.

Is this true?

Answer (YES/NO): NO